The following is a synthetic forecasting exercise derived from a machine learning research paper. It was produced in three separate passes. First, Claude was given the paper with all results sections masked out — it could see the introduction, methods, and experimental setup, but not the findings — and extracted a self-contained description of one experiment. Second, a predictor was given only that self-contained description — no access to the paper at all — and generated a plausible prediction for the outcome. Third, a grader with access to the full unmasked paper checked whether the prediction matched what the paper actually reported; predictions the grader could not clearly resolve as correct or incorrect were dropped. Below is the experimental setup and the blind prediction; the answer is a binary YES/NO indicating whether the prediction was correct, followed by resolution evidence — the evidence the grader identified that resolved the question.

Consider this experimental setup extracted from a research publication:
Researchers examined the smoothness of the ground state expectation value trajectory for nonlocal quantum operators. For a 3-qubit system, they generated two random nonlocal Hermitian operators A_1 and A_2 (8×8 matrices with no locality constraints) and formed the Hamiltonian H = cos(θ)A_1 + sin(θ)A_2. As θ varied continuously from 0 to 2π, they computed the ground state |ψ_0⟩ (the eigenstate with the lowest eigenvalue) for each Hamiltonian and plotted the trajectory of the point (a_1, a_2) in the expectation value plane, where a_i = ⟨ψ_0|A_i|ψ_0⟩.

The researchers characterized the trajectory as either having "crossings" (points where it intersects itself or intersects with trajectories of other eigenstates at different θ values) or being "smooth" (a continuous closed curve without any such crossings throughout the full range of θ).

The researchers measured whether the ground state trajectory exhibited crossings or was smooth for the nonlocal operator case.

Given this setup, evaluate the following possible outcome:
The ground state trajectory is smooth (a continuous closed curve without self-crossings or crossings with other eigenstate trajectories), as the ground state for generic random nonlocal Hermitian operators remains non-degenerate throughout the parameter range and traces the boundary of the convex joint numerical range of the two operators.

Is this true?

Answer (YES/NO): YES